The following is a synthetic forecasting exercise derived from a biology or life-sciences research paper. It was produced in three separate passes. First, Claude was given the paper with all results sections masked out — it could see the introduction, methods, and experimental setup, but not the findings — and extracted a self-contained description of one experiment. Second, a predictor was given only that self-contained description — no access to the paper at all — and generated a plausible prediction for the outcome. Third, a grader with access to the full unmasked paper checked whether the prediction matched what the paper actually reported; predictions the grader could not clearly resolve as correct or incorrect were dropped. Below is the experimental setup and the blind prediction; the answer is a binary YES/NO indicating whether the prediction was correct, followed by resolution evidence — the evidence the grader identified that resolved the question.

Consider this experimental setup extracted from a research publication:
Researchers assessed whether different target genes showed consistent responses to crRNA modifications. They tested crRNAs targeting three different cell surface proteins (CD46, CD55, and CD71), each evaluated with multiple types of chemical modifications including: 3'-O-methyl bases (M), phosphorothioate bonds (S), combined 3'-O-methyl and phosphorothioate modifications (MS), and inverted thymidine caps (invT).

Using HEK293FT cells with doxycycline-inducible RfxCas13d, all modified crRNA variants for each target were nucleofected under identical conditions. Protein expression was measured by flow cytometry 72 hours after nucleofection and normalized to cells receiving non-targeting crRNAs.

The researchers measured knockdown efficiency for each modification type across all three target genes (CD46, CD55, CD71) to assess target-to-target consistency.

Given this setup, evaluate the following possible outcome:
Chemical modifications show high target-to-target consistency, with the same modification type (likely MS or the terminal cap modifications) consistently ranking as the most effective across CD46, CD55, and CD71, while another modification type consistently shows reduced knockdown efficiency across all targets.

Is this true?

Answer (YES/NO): NO